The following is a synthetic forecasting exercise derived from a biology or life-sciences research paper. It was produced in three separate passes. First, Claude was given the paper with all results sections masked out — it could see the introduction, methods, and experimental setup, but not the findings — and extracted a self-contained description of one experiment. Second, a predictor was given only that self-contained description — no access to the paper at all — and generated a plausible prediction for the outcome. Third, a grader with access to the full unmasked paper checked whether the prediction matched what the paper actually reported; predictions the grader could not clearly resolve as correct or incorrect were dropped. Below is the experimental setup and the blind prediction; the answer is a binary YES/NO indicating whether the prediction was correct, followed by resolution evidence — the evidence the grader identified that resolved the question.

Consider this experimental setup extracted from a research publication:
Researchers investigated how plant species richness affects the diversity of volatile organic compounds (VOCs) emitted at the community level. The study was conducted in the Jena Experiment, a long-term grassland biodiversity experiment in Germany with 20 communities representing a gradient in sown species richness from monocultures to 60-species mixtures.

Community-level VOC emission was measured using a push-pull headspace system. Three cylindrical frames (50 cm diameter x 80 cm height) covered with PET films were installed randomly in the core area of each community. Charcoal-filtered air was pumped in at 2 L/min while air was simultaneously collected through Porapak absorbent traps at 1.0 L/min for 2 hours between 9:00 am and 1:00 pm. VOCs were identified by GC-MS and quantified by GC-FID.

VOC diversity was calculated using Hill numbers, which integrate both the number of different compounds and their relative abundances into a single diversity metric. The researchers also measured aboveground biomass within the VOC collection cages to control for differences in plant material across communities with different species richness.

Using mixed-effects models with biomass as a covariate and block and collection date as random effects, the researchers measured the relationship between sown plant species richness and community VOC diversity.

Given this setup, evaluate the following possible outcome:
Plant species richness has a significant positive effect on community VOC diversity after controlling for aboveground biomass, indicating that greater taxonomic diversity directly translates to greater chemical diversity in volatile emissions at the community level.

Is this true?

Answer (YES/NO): NO